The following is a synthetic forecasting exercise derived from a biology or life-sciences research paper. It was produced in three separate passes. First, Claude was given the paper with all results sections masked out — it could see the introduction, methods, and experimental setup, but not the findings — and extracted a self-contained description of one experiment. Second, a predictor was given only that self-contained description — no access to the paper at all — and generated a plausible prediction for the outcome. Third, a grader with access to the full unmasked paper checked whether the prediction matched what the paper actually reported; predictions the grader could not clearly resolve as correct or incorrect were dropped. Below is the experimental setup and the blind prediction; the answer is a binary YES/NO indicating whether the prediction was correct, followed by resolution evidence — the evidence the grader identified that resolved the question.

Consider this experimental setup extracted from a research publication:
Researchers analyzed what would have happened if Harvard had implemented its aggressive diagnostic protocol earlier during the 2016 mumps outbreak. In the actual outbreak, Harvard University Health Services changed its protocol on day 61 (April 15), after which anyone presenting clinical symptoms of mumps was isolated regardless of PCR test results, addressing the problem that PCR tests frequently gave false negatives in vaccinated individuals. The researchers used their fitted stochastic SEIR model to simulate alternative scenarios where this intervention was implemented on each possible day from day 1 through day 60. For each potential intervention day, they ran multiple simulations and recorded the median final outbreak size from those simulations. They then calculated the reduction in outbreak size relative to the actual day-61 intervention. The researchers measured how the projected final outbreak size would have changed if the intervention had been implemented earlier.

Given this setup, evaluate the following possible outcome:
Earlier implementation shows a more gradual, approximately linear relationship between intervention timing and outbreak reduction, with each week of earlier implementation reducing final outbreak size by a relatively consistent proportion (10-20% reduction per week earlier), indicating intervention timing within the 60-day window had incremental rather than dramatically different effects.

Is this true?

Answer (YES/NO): YES